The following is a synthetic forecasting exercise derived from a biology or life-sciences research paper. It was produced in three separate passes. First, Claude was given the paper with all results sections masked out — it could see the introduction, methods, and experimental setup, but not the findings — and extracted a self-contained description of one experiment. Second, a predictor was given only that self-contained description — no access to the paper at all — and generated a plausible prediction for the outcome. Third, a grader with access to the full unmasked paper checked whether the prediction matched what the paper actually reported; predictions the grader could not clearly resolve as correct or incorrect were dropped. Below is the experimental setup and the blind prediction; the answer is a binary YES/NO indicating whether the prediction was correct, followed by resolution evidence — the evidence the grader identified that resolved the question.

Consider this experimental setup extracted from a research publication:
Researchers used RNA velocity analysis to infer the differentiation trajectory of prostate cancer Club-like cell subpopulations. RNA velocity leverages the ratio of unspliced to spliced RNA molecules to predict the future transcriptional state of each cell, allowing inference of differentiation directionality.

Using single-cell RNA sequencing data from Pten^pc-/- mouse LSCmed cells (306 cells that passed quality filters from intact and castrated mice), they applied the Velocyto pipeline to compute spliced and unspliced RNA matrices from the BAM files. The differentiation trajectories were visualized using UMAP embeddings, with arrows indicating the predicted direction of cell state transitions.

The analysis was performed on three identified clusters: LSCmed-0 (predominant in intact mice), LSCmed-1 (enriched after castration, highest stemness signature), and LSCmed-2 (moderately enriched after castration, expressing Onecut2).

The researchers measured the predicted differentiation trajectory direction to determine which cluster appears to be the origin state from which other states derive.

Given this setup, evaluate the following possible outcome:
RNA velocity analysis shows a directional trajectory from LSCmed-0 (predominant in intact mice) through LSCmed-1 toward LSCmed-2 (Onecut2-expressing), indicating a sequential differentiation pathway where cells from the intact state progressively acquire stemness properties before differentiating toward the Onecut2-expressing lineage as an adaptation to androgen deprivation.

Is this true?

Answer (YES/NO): NO